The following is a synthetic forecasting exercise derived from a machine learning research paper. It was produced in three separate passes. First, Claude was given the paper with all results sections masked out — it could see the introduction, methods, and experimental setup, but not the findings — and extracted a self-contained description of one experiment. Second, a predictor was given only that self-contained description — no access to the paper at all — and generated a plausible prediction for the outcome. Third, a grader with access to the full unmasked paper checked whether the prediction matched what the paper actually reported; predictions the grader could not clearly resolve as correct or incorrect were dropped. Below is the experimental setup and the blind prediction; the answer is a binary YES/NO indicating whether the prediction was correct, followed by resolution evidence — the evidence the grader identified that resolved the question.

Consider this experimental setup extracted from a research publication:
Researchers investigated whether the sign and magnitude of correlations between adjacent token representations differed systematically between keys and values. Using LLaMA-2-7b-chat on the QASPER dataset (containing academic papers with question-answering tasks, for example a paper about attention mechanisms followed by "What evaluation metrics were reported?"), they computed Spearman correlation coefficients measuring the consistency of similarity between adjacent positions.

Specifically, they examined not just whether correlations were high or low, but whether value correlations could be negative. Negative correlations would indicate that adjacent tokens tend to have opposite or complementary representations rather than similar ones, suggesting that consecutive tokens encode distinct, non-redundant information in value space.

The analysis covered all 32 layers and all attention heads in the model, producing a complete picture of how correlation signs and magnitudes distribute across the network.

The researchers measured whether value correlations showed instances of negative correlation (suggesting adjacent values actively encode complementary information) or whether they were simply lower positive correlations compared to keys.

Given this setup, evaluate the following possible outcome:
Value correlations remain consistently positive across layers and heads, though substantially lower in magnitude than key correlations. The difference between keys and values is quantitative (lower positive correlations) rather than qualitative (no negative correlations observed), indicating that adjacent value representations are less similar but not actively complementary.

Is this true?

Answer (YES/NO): NO